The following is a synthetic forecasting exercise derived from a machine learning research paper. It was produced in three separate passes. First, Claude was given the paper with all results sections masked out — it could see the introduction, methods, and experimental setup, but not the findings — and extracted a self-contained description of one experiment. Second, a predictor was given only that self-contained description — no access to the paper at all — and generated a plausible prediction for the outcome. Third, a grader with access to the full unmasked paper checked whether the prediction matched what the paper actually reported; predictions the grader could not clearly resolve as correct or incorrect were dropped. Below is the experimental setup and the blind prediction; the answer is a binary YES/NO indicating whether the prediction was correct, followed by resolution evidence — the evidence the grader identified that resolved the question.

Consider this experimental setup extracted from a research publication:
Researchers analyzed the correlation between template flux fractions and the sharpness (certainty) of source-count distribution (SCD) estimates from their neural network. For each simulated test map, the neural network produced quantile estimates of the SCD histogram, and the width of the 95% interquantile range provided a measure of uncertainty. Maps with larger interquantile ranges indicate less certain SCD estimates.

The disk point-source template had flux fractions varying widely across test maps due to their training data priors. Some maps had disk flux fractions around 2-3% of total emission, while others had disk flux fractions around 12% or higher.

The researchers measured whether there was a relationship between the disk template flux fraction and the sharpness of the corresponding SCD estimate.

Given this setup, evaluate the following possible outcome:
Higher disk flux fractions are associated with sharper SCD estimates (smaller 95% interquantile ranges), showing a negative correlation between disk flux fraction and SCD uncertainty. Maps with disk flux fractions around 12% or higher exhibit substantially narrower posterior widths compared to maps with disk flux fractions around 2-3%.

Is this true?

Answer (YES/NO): YES